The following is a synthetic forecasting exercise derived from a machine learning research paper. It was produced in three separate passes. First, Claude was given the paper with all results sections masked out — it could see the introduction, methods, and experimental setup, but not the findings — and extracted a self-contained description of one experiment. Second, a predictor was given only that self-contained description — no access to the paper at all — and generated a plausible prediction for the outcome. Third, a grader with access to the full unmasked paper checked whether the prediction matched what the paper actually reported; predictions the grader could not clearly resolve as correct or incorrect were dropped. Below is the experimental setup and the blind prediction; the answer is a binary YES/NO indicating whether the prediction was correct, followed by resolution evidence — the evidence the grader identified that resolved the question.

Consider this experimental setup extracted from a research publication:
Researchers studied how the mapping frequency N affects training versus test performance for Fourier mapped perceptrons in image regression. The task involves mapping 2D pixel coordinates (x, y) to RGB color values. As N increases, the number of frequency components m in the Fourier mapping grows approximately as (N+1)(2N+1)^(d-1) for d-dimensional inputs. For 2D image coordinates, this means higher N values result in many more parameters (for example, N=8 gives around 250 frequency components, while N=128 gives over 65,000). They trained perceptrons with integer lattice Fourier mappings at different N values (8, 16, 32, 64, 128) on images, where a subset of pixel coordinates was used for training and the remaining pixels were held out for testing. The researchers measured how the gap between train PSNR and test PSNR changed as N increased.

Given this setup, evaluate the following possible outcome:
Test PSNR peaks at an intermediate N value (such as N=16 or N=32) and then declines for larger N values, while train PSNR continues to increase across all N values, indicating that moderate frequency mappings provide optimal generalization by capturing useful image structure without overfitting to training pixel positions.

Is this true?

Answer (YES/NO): NO